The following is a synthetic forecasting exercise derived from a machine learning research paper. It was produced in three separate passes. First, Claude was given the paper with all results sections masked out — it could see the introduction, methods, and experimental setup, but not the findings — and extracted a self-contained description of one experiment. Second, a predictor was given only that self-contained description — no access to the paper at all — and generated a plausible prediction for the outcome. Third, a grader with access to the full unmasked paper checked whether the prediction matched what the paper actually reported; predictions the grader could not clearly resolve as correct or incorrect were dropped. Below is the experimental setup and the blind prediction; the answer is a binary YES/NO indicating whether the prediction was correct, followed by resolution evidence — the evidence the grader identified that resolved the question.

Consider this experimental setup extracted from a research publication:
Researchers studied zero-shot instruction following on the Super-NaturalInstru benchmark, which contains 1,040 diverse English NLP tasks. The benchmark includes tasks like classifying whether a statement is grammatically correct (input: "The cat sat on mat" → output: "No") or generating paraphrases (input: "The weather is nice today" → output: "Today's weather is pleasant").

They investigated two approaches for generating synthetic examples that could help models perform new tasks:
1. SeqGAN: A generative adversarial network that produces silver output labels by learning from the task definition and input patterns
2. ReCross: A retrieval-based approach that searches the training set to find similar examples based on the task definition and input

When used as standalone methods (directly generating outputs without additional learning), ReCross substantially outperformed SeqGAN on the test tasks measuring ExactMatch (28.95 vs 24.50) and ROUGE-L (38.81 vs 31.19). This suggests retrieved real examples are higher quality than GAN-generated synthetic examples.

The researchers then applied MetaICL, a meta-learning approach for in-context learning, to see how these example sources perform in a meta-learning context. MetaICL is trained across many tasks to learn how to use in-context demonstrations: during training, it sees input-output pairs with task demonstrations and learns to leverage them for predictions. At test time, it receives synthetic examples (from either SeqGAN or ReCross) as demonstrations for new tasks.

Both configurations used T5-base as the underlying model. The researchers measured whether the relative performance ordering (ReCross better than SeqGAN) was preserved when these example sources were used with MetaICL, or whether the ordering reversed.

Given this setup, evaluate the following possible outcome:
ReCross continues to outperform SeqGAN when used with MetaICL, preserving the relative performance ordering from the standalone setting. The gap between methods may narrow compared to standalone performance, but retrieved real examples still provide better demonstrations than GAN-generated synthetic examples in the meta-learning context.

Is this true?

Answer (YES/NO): NO